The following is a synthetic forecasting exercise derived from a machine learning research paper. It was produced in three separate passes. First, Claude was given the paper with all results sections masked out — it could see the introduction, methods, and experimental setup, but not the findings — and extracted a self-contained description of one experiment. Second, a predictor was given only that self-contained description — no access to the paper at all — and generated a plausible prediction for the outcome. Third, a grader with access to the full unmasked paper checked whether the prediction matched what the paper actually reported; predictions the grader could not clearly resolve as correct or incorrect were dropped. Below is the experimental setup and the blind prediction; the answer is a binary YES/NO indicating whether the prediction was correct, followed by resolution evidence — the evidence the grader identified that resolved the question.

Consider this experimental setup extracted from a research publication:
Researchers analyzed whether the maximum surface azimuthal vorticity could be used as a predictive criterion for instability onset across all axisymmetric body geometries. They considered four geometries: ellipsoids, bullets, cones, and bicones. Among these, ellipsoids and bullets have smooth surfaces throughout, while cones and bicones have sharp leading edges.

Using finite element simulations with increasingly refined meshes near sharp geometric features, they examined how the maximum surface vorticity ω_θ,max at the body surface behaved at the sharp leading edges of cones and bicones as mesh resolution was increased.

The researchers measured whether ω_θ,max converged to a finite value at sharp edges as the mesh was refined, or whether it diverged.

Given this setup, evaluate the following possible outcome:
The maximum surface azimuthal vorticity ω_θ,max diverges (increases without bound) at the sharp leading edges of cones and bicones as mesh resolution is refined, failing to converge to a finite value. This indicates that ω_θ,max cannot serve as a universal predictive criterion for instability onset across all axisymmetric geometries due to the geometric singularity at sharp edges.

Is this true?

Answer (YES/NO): YES